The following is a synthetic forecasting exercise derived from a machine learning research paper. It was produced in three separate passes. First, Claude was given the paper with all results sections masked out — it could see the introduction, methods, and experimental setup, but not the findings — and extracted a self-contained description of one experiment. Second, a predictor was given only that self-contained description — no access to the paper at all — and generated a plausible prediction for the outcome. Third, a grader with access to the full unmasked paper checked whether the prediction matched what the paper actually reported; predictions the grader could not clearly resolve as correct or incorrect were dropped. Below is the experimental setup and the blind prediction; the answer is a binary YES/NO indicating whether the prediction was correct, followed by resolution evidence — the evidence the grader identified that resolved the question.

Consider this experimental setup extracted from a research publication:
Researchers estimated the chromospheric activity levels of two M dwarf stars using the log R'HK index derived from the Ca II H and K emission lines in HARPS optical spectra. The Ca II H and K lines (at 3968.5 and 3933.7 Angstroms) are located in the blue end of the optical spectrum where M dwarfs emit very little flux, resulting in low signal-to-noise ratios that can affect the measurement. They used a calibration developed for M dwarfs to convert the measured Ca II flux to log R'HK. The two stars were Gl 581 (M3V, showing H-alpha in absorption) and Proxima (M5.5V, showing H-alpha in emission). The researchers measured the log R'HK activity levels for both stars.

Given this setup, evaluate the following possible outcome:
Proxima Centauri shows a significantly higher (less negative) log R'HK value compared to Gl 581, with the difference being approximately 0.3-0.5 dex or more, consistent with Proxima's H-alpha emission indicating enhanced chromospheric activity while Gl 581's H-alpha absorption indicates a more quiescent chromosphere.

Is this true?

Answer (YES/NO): NO